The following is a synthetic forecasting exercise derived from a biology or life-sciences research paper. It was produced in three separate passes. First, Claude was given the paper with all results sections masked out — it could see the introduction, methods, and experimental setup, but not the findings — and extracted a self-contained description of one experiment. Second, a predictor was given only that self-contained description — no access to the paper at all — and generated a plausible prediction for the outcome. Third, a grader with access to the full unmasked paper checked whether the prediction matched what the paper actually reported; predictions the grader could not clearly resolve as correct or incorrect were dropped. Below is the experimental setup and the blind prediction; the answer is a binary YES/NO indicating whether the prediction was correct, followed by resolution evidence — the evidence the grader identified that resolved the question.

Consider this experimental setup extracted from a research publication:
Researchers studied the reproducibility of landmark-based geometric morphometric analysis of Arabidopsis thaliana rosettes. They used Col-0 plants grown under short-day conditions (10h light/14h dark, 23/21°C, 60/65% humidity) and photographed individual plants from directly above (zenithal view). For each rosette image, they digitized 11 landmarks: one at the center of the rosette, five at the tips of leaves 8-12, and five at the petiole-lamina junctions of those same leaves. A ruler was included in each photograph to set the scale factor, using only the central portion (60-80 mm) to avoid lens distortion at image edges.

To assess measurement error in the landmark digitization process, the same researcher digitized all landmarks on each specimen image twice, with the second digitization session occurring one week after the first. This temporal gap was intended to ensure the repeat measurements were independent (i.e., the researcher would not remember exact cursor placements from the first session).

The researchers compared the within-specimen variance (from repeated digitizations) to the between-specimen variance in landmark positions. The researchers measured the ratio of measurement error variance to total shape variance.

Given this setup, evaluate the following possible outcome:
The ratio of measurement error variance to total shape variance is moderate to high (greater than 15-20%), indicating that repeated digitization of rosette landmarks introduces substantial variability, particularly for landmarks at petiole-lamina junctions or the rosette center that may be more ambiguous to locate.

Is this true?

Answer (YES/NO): NO